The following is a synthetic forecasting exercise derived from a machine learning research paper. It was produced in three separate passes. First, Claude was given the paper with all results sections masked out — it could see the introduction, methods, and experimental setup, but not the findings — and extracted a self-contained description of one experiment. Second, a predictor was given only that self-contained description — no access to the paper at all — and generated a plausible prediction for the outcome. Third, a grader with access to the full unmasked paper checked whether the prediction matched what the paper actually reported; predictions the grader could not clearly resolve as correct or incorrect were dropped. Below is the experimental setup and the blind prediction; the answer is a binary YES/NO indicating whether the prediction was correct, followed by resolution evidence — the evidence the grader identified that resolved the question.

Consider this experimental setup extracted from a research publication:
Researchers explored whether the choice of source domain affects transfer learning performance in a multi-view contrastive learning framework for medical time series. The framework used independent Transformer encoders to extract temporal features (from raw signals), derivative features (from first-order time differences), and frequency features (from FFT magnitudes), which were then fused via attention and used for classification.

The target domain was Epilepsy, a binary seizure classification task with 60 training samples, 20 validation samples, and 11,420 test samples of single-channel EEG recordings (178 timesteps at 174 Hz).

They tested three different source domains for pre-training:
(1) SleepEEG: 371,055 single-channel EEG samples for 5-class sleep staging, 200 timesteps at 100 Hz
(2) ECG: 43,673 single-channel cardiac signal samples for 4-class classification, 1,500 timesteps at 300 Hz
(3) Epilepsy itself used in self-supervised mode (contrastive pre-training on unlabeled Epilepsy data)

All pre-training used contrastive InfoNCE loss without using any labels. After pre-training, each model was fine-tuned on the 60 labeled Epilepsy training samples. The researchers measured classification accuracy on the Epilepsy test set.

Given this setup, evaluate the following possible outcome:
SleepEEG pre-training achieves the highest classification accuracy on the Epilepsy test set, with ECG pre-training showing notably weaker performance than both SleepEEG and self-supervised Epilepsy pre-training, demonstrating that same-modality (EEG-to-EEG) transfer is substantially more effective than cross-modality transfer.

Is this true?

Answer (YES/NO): NO